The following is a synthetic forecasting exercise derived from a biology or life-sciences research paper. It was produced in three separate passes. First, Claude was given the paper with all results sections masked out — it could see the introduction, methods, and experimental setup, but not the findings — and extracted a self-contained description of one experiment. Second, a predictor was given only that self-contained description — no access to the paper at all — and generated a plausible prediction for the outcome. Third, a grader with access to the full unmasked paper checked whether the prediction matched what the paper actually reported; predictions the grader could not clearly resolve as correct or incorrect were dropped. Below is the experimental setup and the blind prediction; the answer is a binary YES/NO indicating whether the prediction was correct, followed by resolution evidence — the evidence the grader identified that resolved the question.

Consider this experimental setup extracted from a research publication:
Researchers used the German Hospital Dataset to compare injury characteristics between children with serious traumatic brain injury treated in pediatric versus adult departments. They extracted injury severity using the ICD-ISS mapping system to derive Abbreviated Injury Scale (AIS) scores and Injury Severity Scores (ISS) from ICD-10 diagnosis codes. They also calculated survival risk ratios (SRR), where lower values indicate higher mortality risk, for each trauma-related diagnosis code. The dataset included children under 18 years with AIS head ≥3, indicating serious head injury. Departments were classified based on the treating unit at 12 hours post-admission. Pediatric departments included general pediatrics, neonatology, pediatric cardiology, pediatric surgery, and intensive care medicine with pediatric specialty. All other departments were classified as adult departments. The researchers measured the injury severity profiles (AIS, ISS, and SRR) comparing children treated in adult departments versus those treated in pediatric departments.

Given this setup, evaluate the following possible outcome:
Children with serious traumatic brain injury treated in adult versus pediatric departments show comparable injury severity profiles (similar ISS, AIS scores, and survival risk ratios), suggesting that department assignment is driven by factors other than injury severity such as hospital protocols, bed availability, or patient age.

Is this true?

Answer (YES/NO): NO